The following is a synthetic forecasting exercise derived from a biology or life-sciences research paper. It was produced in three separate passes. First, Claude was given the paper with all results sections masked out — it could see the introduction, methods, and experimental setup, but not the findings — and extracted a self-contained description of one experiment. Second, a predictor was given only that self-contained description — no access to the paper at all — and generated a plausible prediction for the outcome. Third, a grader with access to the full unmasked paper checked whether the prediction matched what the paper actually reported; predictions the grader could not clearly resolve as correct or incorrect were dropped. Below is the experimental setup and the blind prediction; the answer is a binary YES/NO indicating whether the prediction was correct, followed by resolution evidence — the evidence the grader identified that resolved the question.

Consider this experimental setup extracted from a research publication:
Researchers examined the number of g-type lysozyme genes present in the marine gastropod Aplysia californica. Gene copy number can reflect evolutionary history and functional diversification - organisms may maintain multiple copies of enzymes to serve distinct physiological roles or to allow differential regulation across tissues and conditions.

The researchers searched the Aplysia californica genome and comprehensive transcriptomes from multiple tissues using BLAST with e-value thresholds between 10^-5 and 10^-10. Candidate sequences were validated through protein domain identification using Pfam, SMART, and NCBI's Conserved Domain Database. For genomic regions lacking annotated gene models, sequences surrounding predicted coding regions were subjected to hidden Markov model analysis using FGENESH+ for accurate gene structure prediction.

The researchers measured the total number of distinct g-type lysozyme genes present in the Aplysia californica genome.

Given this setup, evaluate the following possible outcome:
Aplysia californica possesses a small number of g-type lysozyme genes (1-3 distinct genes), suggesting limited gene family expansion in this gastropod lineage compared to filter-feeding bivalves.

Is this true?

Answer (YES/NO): YES